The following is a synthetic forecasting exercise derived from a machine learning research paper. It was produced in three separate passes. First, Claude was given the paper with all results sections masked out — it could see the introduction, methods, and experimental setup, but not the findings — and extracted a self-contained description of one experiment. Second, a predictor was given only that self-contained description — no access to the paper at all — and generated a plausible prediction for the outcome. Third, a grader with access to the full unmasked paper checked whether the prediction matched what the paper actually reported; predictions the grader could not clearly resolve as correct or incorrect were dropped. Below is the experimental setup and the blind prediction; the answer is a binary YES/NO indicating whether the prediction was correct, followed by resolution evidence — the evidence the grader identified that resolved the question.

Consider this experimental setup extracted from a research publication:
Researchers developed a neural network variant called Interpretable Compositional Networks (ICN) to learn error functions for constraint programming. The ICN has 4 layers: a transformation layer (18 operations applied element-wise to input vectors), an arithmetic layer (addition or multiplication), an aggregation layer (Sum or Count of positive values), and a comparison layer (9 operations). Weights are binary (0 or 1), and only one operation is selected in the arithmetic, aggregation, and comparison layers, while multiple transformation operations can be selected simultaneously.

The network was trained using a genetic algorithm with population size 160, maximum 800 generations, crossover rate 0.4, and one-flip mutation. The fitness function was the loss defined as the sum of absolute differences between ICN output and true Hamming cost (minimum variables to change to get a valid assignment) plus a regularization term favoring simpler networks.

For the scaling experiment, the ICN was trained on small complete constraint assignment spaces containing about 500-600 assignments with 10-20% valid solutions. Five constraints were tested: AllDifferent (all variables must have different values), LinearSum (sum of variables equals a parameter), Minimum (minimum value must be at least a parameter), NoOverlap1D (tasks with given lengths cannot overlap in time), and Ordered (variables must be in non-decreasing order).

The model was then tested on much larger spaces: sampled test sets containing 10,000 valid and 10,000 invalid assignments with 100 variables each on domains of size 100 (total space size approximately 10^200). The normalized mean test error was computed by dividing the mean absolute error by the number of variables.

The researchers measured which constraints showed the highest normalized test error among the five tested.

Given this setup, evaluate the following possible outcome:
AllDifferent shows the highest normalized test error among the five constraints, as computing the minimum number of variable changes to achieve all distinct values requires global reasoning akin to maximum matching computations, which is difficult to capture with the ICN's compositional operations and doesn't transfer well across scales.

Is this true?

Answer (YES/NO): NO